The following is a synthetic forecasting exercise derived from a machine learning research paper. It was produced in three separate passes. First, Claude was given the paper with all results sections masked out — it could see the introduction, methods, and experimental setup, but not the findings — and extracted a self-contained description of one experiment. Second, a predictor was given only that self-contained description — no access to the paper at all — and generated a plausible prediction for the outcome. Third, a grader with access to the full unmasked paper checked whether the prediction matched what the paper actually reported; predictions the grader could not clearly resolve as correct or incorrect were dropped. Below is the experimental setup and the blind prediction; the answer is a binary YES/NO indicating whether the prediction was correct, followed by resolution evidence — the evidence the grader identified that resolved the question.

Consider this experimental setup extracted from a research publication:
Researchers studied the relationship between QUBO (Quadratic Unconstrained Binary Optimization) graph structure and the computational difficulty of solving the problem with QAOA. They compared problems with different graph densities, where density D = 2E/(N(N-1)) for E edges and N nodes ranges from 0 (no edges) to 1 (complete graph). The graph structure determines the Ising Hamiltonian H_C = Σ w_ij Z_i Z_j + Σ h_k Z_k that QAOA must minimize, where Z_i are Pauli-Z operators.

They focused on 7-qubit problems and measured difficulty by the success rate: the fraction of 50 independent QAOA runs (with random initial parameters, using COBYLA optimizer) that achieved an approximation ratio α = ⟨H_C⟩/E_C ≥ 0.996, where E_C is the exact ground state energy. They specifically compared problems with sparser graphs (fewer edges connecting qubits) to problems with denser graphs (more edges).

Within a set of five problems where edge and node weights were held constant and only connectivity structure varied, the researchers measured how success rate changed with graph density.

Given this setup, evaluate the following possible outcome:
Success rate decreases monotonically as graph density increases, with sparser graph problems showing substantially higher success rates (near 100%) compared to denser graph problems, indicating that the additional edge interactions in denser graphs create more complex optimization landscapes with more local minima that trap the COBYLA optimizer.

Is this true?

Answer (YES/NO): NO